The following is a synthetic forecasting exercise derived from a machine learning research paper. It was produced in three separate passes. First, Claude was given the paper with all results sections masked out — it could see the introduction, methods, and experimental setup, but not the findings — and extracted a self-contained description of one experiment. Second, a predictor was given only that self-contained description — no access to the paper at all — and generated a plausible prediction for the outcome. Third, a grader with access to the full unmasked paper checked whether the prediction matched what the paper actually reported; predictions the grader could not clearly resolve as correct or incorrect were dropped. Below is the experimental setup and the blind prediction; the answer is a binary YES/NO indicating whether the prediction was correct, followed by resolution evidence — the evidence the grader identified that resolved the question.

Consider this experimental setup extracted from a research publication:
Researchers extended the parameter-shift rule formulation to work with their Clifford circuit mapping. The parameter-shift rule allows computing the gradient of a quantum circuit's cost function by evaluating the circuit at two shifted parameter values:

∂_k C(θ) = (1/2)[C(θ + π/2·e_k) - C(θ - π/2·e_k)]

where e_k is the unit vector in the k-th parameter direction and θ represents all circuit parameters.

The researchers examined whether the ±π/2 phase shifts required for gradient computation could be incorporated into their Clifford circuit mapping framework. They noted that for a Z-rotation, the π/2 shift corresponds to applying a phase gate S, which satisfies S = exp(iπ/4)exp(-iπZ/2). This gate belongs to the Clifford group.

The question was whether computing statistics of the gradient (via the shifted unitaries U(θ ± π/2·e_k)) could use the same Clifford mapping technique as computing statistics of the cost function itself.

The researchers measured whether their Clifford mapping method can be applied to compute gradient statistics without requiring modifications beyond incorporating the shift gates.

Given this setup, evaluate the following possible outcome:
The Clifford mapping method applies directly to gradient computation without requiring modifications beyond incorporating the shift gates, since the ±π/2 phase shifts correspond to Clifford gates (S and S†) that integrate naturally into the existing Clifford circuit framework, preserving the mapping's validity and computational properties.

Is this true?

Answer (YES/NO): YES